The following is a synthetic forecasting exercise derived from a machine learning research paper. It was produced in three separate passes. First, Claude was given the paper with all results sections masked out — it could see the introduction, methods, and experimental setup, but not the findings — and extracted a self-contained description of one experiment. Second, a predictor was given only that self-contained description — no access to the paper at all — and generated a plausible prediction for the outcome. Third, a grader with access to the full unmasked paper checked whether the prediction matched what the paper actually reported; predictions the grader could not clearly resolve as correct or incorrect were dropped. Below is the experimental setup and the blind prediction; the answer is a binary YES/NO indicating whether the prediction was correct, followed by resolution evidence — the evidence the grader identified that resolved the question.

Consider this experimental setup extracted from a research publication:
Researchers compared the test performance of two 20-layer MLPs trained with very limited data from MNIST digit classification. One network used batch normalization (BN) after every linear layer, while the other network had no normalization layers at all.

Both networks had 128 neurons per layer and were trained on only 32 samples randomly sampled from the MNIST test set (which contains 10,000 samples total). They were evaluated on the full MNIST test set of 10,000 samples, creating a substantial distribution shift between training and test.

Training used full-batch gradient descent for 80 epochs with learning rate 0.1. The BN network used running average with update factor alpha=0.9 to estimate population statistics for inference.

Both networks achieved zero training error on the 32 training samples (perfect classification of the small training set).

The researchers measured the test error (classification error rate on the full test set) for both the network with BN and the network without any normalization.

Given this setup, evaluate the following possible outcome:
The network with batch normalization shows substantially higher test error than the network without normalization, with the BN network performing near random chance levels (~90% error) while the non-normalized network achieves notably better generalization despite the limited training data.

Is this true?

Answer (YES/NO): NO